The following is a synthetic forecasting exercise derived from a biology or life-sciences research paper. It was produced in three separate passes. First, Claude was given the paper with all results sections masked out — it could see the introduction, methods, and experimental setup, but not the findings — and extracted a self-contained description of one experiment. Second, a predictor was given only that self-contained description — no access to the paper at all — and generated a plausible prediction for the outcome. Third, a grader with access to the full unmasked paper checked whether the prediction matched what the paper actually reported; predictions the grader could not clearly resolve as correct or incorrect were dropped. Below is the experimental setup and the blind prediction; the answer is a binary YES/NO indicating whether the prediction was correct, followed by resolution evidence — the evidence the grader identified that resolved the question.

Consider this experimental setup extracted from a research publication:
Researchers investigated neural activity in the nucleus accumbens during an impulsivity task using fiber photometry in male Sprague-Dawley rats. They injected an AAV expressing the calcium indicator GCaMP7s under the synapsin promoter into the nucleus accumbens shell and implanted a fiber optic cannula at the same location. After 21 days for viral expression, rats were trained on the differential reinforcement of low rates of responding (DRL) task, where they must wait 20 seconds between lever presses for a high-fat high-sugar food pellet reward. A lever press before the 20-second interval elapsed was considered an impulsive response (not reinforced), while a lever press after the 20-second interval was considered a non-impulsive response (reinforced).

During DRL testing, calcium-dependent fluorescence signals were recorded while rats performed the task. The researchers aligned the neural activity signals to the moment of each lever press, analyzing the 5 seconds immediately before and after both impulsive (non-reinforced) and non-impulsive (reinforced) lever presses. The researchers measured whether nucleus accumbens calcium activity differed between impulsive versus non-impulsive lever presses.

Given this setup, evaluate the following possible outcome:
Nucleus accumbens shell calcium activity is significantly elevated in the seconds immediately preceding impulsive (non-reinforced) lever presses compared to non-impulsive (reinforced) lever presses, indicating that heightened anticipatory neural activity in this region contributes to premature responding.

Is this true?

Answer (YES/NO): NO